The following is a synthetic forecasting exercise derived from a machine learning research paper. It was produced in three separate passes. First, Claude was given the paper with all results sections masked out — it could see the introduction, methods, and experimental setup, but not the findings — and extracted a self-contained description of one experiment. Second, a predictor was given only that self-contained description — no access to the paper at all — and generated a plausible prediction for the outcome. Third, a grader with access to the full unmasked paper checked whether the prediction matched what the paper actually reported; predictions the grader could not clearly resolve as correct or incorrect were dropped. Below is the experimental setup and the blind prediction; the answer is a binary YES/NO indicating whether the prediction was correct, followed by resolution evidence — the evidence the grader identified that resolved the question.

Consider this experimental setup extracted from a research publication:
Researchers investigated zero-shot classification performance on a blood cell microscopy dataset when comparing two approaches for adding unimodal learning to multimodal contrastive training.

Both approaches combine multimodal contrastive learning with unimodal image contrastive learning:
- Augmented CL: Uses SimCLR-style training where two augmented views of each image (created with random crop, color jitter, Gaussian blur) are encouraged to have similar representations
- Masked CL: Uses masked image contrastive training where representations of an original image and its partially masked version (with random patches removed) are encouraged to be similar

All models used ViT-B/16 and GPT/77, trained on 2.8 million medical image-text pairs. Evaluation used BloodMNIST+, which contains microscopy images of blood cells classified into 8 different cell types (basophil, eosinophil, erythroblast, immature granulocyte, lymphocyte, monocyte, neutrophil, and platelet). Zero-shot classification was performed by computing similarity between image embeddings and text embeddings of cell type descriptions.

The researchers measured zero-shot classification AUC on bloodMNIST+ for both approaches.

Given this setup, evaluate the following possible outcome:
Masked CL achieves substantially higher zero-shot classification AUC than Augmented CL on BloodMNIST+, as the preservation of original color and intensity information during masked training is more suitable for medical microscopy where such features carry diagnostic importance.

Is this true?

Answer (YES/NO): NO